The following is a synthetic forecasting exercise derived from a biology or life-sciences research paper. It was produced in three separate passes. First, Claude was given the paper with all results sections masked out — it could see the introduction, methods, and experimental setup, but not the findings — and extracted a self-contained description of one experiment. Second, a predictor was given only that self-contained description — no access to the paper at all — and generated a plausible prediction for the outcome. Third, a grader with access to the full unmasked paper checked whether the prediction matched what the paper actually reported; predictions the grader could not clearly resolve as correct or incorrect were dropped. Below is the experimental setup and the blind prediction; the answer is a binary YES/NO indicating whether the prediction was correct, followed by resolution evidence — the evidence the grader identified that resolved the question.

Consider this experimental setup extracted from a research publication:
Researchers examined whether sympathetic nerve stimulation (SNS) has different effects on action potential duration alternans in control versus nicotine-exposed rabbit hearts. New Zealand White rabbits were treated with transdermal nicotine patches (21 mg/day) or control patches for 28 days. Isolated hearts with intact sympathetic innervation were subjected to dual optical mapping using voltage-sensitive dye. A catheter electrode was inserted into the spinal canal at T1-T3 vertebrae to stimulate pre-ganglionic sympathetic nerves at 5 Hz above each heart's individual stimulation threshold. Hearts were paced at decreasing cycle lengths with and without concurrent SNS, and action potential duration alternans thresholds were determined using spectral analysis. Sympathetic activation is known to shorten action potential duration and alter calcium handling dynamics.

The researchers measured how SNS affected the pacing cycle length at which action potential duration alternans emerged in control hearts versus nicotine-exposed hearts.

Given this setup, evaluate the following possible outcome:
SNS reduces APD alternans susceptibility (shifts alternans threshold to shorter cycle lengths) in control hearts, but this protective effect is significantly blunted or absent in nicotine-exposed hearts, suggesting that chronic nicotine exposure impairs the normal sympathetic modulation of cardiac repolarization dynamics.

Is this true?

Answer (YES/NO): YES